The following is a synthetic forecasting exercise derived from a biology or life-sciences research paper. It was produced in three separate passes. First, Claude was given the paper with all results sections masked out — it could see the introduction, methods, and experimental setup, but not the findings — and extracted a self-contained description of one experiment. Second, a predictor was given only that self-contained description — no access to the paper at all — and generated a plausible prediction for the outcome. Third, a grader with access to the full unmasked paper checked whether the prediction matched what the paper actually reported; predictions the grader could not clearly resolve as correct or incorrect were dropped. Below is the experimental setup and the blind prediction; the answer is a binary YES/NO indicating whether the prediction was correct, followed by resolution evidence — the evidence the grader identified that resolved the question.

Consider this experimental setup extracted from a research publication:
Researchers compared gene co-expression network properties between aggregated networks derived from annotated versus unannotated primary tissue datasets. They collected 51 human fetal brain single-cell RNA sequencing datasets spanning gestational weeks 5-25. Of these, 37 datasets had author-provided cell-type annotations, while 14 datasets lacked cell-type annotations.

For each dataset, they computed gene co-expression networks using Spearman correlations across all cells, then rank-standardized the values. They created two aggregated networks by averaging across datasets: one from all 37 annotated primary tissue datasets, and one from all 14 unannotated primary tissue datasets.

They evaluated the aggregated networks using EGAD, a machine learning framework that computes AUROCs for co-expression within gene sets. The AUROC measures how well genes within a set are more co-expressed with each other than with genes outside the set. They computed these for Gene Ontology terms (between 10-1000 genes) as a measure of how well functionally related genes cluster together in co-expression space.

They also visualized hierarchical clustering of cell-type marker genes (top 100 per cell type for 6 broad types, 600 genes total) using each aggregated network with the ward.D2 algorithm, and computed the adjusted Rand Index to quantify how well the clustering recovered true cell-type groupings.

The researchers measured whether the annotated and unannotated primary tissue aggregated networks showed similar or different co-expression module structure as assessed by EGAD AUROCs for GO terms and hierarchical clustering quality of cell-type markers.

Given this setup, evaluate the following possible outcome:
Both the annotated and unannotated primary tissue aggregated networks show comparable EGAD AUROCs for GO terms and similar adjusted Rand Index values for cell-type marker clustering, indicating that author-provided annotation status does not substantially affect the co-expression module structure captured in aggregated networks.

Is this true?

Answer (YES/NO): NO